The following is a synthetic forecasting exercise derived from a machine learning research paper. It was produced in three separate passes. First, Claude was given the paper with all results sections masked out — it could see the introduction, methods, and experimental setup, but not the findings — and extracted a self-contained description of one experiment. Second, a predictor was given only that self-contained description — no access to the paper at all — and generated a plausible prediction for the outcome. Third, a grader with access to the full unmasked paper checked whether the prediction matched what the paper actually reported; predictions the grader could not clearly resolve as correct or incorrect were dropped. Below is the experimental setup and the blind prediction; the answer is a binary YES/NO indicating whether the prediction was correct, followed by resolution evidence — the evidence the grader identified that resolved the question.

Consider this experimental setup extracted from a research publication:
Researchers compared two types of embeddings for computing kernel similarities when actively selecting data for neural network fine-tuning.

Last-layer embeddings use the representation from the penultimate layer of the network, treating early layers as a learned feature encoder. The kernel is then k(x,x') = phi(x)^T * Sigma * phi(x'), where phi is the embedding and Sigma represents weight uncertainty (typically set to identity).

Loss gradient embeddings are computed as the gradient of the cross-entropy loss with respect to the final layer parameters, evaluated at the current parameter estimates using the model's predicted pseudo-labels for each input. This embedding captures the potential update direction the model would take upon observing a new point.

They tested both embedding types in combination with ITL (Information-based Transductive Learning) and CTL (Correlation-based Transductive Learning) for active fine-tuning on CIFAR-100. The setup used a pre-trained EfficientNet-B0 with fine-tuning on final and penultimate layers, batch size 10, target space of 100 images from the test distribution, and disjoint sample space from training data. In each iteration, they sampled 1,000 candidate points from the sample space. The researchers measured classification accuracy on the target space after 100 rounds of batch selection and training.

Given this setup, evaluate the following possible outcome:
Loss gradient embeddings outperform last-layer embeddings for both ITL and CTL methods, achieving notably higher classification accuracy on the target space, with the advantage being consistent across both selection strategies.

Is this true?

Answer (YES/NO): NO